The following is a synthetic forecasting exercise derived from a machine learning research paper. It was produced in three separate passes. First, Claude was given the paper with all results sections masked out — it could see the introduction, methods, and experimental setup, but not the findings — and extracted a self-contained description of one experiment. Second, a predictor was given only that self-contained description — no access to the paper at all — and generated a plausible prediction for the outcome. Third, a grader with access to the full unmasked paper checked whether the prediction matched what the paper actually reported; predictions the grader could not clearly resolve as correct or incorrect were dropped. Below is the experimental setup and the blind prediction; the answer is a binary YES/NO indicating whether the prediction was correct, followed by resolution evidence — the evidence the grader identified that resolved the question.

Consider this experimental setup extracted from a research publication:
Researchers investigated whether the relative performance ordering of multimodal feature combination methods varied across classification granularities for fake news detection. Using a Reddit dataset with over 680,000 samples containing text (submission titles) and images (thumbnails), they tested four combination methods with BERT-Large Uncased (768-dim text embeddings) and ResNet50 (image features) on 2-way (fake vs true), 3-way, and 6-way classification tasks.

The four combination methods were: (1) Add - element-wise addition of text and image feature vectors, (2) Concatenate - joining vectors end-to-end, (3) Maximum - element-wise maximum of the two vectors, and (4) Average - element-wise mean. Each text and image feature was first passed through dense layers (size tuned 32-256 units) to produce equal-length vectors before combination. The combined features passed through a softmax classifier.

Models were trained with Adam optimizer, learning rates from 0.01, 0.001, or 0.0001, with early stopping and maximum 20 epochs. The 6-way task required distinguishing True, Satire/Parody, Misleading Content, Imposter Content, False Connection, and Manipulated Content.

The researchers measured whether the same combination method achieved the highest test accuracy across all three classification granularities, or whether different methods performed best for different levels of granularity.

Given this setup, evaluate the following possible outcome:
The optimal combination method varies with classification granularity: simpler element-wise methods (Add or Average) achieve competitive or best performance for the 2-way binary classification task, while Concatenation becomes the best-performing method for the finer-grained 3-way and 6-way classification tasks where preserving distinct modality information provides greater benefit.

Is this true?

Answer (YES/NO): NO